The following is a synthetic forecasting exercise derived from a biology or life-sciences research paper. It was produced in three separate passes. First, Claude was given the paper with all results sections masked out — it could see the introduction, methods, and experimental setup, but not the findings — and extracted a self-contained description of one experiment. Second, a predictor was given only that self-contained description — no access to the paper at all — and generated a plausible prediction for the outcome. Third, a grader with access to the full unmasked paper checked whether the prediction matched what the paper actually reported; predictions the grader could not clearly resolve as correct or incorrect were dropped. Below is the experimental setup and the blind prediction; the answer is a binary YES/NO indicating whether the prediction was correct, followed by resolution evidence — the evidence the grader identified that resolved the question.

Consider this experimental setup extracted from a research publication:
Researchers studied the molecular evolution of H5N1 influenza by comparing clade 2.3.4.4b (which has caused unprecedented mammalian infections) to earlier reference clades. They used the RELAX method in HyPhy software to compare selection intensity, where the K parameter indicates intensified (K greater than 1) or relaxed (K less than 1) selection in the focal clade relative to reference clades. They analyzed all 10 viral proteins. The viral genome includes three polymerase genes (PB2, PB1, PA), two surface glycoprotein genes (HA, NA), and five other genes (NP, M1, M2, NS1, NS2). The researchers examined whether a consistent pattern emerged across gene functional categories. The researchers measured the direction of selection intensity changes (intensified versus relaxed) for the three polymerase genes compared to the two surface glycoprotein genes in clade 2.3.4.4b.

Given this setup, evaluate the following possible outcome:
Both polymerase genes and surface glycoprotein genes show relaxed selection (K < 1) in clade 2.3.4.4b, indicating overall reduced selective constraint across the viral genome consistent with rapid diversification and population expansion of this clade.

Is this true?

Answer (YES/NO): NO